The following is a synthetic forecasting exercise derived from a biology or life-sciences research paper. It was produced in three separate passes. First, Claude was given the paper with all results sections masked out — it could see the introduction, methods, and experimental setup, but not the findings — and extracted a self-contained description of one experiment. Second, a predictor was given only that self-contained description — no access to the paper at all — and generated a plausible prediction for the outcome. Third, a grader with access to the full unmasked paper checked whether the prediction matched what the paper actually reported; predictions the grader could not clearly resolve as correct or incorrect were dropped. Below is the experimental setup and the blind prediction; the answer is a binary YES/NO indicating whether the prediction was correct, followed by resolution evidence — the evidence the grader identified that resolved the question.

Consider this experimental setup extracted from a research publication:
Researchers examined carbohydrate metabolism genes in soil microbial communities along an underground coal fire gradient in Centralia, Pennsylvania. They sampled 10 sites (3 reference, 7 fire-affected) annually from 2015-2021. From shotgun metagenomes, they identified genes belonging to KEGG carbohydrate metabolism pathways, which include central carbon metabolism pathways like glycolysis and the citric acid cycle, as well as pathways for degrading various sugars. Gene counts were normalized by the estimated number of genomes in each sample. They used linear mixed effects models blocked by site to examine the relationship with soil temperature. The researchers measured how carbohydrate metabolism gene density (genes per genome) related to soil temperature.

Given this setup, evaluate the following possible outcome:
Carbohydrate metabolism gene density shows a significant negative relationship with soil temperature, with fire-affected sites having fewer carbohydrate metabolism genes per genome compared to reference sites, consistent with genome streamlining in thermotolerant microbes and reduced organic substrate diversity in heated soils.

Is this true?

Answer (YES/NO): NO